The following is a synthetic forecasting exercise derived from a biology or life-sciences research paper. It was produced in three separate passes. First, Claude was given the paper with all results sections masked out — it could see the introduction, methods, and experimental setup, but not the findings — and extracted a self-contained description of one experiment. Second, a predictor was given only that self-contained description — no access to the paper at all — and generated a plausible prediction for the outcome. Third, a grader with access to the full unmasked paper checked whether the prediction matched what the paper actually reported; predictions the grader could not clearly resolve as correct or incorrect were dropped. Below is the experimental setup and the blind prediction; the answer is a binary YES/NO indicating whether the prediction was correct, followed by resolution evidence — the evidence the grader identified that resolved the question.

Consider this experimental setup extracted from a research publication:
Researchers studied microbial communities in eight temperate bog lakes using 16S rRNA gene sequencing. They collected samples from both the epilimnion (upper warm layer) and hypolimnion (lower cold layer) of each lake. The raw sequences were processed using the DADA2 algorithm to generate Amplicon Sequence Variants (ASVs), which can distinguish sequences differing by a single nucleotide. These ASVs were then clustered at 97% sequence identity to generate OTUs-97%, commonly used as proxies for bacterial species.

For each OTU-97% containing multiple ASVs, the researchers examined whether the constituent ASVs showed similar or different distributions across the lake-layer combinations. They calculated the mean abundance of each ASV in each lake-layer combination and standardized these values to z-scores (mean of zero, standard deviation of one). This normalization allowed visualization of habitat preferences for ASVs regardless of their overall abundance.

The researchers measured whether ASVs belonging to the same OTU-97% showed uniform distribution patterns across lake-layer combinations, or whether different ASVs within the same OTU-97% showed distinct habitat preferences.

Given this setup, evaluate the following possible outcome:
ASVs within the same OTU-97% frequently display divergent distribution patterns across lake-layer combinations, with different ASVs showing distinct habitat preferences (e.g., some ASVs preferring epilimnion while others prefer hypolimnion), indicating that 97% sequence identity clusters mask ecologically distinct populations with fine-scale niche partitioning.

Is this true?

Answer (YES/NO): YES